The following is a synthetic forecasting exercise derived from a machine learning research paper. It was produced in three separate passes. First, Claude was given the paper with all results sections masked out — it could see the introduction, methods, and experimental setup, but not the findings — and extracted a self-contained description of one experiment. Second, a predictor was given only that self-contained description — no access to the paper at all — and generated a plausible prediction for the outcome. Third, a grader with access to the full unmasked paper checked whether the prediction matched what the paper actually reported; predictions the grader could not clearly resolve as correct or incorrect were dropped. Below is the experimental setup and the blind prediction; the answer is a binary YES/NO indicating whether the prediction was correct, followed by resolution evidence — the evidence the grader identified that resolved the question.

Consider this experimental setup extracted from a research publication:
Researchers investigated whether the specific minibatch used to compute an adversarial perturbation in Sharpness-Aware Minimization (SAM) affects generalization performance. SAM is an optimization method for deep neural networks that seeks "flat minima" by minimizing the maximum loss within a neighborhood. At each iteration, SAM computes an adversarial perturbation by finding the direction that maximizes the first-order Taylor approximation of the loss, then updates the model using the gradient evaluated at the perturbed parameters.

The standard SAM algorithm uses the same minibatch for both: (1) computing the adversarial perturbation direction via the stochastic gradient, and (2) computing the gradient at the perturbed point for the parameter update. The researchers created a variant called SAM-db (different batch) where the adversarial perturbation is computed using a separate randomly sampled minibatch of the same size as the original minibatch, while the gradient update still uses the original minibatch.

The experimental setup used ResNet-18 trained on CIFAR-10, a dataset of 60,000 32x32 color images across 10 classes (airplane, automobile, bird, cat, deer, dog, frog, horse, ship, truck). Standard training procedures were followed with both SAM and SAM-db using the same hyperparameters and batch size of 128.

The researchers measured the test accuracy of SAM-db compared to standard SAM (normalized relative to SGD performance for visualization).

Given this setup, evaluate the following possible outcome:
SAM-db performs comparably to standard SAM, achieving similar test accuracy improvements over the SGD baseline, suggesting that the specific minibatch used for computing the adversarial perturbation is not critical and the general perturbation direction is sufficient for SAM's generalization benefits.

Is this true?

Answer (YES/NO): NO